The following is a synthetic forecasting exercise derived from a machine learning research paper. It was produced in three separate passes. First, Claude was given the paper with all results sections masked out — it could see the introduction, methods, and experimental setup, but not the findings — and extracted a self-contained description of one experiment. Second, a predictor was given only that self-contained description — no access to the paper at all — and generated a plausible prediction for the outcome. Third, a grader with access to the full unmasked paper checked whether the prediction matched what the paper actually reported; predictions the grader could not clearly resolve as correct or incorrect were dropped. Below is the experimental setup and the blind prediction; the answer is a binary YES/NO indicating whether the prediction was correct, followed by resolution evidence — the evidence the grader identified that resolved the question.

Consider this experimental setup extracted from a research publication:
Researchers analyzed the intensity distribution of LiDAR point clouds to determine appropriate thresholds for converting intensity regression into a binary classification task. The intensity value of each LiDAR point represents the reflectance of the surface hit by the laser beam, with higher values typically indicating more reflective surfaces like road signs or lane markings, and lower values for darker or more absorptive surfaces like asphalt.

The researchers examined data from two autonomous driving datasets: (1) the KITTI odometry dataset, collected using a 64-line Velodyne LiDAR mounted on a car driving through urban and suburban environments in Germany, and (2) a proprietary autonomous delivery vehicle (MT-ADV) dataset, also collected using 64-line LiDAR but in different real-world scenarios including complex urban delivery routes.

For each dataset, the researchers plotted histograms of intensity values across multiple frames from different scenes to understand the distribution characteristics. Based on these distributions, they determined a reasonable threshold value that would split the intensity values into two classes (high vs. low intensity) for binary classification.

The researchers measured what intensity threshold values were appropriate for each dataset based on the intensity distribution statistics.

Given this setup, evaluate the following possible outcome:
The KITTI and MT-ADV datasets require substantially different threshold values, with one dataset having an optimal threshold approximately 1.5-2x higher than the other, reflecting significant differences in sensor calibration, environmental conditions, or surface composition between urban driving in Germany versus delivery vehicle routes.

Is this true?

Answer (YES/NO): NO